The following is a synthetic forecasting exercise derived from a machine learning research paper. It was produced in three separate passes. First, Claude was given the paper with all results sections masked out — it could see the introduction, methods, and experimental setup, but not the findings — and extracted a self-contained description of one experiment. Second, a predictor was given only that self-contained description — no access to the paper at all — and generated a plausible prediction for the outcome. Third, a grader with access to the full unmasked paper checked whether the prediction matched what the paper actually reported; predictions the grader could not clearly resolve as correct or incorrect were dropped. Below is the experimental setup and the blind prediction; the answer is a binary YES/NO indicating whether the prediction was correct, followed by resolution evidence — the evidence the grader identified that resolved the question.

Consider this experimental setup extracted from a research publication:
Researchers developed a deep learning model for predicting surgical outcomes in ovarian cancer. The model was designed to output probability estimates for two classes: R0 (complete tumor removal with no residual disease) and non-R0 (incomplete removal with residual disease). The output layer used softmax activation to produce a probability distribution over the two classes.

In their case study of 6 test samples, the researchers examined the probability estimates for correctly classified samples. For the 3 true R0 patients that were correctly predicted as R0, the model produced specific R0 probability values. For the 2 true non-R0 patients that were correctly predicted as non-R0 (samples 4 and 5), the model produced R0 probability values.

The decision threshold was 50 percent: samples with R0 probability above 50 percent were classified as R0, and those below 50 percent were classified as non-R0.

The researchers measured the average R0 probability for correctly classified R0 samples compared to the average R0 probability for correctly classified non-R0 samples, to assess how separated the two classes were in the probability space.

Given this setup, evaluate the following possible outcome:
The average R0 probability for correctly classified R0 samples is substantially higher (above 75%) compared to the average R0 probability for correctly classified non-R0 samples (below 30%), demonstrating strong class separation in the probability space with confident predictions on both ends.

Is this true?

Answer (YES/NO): YES